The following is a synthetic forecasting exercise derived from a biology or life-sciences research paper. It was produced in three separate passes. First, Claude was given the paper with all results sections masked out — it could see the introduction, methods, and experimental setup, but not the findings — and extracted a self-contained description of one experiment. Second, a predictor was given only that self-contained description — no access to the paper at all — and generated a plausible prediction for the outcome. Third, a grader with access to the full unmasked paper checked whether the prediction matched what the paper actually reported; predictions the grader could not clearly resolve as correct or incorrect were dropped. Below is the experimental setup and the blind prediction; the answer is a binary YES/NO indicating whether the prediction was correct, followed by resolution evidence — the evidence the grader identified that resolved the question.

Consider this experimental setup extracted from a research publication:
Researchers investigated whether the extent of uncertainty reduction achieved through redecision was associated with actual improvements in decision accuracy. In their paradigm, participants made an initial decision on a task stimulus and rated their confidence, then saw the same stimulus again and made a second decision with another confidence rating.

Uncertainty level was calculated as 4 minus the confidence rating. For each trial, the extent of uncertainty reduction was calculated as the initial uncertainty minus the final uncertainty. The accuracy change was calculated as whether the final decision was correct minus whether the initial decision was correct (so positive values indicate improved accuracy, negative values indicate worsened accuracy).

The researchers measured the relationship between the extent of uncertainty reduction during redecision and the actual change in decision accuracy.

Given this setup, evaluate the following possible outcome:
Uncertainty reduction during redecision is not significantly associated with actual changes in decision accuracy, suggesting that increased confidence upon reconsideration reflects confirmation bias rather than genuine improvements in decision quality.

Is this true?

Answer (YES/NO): NO